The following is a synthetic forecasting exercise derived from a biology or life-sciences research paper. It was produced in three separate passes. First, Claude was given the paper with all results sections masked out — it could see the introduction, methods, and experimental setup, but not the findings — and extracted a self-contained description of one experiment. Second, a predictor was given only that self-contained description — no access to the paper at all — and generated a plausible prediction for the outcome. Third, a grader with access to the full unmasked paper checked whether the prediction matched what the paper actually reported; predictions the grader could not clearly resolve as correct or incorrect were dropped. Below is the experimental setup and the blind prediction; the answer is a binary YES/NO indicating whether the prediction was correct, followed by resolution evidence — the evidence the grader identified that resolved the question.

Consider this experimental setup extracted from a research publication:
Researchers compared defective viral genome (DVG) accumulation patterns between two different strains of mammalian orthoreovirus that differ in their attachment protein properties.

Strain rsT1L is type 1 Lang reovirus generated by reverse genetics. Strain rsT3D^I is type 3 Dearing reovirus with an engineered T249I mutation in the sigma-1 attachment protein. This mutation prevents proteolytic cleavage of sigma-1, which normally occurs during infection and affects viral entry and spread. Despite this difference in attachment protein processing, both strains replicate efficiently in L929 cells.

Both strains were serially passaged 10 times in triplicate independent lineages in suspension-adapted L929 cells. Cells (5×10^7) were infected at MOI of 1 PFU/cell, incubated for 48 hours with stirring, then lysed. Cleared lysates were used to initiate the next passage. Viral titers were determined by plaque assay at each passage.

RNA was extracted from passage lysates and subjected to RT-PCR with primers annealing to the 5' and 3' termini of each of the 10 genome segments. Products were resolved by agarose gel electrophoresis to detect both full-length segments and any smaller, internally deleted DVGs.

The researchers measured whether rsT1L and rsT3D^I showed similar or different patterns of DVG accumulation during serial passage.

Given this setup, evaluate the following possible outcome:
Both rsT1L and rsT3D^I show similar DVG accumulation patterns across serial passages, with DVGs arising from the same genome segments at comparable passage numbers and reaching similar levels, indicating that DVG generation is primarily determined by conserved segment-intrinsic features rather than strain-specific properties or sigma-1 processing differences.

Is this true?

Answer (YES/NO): NO